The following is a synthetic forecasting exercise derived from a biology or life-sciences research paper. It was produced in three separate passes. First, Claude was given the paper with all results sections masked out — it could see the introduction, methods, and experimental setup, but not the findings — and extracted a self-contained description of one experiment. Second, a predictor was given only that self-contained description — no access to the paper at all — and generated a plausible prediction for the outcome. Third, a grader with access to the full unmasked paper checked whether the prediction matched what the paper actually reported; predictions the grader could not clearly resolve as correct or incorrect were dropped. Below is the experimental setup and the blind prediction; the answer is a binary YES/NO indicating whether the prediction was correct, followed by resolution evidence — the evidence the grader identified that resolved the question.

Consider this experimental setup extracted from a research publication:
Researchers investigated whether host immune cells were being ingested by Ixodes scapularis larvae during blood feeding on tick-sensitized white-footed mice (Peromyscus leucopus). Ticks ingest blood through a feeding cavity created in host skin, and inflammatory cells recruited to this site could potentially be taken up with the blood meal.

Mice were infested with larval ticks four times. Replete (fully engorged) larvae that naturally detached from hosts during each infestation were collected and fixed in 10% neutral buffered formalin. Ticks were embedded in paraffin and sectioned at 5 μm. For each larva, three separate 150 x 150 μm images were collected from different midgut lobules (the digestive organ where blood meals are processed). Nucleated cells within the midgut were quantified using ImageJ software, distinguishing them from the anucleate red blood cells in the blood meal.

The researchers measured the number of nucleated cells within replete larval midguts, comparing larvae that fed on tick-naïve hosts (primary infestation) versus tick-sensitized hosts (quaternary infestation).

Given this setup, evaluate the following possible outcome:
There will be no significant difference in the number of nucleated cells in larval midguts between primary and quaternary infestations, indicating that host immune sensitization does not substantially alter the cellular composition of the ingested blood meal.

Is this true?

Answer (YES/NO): NO